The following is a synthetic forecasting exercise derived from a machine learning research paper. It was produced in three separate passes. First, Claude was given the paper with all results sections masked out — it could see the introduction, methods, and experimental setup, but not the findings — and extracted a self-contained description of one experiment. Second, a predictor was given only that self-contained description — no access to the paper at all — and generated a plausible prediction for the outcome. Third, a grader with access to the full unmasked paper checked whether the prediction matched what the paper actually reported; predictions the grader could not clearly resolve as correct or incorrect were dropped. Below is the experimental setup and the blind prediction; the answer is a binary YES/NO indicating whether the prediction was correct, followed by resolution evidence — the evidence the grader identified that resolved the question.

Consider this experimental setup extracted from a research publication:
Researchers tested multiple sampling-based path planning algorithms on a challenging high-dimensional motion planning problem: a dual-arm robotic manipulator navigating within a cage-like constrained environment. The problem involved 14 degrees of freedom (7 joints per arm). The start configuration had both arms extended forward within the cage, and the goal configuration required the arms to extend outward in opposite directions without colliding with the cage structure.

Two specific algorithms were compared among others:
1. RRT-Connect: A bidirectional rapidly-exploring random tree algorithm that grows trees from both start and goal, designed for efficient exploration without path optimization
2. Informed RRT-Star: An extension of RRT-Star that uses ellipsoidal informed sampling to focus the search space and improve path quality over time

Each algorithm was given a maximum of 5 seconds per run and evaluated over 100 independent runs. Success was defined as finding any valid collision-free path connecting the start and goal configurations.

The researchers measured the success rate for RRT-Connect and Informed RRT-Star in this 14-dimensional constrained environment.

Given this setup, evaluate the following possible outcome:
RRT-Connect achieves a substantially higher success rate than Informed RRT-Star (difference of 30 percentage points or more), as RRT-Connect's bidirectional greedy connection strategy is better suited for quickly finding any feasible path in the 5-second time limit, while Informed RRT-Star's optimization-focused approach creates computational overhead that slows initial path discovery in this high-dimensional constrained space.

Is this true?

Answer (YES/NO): YES